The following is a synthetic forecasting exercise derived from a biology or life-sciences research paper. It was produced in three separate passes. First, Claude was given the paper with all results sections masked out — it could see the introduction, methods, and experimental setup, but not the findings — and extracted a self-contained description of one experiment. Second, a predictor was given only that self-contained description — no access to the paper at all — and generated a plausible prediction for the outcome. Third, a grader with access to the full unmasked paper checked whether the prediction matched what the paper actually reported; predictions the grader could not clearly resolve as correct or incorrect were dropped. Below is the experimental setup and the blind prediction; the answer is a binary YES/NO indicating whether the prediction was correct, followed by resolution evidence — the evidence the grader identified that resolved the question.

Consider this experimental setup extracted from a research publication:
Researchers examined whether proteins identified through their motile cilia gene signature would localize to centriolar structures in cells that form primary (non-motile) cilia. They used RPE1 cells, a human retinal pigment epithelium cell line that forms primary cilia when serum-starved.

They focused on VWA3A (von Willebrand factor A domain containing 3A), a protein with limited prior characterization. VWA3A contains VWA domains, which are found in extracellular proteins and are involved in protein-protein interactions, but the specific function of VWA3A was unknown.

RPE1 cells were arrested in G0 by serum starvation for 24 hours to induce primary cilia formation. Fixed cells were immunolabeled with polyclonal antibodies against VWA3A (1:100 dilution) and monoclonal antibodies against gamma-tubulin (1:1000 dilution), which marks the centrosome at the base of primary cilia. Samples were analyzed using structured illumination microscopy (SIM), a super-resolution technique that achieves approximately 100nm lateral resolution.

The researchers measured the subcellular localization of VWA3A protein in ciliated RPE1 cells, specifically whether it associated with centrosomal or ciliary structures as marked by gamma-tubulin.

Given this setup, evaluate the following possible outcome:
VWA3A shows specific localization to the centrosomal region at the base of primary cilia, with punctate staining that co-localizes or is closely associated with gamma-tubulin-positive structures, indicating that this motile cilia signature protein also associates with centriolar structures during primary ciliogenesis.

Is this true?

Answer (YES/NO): NO